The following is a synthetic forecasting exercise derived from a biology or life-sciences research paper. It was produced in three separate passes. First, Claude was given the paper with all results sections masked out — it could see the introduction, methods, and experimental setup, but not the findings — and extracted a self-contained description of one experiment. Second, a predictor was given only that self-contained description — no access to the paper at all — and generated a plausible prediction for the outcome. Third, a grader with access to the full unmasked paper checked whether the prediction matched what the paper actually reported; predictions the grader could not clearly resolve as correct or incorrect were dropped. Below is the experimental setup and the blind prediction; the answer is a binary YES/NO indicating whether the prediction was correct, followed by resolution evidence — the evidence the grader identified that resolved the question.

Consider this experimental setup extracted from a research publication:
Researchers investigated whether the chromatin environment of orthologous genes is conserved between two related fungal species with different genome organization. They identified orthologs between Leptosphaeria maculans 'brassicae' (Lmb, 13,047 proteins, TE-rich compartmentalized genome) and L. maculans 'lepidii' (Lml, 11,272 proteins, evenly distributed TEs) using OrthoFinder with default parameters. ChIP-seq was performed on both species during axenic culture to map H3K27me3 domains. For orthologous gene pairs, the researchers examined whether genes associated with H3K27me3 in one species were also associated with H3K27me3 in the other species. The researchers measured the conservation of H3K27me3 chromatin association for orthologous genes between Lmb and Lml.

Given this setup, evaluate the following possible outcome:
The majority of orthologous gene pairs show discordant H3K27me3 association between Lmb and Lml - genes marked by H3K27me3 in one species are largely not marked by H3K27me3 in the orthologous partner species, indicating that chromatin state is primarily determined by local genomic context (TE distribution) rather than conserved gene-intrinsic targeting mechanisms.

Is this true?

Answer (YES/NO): NO